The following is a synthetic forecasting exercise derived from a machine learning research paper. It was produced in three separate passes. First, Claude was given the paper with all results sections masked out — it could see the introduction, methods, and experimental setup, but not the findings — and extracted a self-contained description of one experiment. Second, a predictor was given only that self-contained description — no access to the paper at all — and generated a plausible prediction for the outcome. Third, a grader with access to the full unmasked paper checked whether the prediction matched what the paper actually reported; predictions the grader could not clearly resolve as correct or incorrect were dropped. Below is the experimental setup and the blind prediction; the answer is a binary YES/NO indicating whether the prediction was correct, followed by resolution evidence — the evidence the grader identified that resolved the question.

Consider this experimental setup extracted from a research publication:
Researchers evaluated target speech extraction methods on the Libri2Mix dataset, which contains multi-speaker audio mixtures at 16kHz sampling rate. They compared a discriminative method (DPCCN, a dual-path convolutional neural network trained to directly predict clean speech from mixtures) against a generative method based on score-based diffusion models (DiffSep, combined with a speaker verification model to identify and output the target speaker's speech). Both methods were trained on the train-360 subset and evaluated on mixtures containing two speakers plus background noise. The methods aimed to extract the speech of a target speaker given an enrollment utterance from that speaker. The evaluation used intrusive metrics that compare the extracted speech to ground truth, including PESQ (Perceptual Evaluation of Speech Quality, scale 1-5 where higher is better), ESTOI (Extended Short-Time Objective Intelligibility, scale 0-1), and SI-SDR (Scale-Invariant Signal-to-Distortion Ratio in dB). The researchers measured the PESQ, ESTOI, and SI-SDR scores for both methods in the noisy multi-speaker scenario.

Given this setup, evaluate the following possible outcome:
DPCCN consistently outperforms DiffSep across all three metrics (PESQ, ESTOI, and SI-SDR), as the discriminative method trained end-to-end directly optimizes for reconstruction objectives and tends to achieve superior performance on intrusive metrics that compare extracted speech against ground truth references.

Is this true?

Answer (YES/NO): YES